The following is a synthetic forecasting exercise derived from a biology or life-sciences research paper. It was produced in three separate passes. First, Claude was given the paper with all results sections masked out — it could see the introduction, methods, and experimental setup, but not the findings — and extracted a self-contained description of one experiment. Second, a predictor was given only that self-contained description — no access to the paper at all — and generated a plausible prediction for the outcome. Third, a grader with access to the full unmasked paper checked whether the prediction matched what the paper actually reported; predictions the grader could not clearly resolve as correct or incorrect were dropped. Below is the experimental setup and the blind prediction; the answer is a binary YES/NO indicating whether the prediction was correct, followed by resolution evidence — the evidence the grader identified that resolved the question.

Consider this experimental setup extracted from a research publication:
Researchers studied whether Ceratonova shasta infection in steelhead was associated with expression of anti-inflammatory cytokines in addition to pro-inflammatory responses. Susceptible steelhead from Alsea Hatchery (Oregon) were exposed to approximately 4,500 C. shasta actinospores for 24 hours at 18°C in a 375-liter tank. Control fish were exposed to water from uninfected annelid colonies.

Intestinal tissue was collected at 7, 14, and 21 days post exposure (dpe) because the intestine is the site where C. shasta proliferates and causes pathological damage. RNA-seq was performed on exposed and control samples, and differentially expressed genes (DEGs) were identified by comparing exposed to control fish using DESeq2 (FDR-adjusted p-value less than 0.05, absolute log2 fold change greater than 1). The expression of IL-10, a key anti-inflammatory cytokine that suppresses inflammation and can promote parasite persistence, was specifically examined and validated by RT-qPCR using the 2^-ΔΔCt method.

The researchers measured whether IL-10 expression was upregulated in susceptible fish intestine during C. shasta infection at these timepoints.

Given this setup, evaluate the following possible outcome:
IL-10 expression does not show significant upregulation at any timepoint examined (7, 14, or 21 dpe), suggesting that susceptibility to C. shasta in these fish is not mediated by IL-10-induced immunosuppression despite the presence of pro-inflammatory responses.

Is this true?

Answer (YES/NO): NO